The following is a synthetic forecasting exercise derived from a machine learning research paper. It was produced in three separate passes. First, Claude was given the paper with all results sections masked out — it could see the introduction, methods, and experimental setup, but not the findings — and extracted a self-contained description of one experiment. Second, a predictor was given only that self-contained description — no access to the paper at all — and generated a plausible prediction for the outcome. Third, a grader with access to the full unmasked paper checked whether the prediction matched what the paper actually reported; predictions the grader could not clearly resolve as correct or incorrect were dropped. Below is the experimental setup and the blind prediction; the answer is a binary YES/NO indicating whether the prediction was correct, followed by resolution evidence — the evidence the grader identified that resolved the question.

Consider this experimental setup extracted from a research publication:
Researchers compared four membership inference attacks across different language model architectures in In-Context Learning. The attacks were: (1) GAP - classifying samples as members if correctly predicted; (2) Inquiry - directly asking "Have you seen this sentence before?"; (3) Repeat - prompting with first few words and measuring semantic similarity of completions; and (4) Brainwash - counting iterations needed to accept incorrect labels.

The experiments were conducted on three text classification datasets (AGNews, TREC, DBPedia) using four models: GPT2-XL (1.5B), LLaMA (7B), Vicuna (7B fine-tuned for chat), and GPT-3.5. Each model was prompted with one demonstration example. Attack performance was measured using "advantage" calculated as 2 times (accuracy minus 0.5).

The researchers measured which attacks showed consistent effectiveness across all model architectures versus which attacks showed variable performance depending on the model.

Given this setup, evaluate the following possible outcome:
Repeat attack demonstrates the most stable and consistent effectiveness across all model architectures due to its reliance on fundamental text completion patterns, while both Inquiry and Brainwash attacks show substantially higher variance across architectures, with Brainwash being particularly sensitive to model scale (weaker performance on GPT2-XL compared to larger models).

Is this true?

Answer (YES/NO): NO